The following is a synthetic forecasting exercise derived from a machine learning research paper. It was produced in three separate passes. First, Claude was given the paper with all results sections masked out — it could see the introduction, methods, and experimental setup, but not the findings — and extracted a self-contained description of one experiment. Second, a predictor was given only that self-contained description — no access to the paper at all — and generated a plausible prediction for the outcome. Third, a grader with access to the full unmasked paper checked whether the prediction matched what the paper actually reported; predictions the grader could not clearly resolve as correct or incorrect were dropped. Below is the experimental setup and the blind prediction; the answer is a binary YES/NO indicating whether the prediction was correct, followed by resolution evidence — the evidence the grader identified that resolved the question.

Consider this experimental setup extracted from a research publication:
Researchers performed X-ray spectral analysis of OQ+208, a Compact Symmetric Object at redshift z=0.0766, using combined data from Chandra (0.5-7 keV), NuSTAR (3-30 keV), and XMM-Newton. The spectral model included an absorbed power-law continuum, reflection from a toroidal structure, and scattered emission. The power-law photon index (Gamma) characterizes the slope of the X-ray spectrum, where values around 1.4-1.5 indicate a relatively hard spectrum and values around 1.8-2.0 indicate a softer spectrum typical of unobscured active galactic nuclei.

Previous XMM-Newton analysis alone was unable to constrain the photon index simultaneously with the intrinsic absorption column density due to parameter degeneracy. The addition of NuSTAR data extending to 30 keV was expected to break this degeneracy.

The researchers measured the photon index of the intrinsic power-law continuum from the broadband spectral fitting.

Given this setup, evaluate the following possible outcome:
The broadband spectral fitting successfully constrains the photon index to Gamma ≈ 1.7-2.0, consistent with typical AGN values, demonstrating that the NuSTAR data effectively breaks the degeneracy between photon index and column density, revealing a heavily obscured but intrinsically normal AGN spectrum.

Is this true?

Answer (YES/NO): NO